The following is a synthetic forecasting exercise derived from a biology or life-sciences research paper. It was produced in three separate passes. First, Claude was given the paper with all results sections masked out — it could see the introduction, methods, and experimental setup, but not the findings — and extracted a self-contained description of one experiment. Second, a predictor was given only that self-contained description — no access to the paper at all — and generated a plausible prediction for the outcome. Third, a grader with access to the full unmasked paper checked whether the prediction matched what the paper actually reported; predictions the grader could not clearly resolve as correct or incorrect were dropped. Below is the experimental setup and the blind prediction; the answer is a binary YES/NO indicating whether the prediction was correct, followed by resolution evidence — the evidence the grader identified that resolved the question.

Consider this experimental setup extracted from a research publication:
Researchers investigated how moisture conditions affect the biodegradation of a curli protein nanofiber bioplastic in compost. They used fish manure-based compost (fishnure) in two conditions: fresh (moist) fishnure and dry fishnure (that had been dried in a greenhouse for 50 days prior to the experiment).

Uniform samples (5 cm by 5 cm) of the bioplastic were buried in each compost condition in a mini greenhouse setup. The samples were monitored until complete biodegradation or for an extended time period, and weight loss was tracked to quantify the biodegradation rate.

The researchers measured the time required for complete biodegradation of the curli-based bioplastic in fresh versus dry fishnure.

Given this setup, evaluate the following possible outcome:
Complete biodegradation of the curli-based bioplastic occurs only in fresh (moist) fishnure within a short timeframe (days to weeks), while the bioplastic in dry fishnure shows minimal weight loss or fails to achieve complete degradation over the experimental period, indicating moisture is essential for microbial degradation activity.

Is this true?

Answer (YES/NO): NO